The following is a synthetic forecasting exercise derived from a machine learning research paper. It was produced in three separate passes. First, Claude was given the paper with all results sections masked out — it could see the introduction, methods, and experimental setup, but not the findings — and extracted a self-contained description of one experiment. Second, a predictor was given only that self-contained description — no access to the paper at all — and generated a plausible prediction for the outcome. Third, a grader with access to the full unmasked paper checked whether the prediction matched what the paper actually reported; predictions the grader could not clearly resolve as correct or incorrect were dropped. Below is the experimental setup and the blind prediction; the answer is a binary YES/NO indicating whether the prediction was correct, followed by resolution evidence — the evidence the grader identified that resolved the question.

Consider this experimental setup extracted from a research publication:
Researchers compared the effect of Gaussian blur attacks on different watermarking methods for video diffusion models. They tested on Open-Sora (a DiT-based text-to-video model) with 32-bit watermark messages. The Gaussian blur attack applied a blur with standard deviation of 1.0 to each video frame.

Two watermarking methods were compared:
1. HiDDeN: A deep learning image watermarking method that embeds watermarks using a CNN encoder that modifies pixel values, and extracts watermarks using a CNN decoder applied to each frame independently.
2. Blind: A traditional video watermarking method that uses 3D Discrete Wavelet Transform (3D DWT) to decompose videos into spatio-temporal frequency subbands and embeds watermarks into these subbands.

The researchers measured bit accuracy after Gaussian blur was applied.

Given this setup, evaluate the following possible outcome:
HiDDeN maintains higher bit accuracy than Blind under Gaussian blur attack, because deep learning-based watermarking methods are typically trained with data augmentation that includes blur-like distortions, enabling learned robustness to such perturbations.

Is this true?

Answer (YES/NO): YES